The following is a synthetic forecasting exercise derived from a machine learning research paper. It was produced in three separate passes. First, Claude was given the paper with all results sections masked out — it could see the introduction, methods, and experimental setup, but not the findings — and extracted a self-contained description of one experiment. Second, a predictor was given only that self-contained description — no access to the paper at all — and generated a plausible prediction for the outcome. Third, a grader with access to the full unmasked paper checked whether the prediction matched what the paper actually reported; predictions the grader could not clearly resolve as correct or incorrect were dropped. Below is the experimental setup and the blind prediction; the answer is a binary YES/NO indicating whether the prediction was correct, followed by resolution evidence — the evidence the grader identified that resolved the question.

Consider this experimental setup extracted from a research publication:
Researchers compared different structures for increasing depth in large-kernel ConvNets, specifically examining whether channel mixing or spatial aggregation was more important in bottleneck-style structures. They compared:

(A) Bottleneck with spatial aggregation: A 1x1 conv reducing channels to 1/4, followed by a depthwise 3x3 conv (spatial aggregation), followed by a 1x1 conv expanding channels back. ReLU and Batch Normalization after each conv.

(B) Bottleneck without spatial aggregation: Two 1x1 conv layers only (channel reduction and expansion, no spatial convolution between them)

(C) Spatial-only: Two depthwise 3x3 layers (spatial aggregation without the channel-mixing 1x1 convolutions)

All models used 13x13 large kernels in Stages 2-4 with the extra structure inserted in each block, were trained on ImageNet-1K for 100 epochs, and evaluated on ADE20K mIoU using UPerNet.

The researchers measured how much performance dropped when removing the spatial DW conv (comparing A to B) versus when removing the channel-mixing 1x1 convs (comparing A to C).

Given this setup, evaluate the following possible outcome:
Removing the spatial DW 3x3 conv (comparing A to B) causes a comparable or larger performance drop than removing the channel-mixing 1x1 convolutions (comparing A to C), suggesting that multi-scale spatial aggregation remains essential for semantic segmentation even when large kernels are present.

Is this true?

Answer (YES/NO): NO